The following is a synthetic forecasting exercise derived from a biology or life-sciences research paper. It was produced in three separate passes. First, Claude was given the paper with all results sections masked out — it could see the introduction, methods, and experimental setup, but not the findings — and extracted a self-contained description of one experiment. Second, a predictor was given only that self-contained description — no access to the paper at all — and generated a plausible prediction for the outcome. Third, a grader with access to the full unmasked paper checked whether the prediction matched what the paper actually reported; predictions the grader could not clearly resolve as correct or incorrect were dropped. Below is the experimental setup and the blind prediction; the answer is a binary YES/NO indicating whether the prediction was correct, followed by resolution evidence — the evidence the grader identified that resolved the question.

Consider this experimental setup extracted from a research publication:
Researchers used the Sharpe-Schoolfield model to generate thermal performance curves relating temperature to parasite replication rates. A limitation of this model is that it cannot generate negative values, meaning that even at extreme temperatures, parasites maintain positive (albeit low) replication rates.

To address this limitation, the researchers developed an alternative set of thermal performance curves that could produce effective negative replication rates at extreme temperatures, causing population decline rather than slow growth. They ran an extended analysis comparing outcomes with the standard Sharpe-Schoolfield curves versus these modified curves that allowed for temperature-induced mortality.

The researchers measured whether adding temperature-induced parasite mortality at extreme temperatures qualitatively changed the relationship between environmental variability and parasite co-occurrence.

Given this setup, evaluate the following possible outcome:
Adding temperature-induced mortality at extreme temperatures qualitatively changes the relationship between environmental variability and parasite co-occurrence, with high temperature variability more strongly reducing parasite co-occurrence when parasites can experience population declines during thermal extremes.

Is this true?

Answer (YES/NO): YES